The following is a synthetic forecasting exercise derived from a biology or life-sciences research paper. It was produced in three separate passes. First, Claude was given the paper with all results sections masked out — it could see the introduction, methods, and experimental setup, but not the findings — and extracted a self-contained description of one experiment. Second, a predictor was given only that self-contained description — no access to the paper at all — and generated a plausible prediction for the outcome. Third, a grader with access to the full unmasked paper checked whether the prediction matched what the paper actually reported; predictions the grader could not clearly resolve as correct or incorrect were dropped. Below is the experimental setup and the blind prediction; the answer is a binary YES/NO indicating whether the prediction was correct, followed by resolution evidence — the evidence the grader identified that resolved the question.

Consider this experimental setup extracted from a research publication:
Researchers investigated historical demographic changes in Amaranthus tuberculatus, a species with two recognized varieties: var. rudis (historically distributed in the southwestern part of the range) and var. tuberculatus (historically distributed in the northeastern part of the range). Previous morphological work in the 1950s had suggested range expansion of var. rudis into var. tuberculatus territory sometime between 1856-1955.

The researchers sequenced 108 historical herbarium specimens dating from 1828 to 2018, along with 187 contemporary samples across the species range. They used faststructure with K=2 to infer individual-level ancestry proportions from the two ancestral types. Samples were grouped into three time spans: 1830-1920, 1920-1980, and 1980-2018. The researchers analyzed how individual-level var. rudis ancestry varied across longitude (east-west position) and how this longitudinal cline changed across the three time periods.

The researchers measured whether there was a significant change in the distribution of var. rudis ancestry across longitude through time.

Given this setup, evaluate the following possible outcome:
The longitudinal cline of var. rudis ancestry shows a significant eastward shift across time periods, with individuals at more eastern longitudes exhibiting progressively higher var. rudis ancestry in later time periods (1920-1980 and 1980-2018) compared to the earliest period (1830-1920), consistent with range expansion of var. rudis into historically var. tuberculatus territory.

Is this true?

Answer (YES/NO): YES